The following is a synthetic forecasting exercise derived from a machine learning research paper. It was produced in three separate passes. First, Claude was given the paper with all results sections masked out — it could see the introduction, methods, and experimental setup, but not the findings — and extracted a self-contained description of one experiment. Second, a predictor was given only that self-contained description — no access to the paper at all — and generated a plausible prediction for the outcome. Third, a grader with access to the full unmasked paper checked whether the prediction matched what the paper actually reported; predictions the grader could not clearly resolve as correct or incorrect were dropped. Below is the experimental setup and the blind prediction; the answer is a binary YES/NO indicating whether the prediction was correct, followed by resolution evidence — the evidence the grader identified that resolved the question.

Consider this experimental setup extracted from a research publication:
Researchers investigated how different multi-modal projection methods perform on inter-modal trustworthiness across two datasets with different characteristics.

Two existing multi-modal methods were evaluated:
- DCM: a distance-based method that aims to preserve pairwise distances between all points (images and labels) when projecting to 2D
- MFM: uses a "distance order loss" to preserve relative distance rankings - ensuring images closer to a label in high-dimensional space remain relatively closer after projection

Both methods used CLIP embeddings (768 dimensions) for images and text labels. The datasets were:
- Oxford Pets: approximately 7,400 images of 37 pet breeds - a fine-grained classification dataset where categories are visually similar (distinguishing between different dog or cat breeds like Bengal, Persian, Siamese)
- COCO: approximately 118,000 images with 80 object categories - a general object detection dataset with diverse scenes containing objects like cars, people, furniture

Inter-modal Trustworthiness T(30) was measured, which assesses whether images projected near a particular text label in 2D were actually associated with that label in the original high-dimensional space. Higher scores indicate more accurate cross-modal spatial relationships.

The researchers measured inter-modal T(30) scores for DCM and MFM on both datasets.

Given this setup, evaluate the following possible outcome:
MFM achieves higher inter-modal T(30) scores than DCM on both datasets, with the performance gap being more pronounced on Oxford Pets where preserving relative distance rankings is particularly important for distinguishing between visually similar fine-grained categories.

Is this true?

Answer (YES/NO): NO